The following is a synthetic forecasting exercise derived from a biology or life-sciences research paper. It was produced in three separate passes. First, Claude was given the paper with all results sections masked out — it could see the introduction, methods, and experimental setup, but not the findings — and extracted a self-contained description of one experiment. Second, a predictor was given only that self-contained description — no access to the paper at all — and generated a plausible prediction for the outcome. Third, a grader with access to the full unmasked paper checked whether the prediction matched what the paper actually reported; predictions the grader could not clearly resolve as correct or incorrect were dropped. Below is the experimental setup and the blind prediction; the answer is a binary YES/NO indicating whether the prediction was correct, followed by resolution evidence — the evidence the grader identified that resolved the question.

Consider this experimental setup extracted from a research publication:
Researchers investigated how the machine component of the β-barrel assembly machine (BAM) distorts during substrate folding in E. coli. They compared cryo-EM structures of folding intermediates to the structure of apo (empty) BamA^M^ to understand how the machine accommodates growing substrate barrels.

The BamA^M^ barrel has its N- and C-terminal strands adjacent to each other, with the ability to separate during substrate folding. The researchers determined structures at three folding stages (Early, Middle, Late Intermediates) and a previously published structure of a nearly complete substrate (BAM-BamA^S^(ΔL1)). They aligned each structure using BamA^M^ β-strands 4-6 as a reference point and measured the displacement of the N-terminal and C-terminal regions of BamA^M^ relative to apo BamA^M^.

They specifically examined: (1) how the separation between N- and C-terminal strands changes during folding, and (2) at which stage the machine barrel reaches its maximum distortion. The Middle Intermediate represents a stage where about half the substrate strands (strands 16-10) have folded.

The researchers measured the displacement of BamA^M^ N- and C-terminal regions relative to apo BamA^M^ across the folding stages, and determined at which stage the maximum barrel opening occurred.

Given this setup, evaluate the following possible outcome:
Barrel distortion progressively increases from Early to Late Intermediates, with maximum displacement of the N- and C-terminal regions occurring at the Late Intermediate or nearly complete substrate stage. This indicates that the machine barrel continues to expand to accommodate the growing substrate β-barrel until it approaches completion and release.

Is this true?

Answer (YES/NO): NO